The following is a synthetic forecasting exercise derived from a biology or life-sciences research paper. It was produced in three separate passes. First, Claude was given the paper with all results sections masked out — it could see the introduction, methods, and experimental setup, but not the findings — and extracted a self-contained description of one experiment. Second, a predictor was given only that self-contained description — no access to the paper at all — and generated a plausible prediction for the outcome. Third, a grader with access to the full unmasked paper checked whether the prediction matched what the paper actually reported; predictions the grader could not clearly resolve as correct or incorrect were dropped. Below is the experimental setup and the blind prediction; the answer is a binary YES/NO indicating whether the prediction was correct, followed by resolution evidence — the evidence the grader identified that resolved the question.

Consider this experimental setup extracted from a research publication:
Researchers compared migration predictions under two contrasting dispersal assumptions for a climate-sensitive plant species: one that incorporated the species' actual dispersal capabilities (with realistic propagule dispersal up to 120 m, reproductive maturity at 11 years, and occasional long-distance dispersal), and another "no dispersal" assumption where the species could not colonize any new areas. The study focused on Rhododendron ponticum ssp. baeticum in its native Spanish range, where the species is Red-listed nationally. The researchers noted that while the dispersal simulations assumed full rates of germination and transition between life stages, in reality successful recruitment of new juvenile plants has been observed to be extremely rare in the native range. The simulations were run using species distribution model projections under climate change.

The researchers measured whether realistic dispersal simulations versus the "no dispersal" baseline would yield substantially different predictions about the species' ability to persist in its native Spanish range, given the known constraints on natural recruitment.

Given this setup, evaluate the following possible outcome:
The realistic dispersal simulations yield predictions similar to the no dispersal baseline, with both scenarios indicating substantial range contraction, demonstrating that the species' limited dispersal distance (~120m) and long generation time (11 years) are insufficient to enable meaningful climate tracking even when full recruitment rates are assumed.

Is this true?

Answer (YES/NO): NO